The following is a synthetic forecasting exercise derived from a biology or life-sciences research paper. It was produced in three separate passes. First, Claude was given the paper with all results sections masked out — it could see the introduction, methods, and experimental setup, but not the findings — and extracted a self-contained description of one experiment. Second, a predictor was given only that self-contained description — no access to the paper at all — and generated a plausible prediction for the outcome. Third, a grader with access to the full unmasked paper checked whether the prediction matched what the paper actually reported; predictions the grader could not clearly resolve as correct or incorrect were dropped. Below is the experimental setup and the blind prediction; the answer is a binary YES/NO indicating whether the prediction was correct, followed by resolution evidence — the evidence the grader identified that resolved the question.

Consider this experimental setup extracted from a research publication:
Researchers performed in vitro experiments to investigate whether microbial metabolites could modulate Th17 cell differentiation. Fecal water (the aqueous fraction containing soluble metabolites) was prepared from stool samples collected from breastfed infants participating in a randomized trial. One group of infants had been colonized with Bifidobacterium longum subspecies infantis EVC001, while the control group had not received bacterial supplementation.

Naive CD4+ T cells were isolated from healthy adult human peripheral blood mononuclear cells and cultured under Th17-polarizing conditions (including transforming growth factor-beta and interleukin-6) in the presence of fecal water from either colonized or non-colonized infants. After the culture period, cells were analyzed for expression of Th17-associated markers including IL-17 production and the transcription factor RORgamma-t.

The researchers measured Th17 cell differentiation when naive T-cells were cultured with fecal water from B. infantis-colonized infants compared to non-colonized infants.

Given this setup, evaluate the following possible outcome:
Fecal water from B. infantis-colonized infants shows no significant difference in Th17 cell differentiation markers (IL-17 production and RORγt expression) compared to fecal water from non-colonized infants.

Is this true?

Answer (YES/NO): NO